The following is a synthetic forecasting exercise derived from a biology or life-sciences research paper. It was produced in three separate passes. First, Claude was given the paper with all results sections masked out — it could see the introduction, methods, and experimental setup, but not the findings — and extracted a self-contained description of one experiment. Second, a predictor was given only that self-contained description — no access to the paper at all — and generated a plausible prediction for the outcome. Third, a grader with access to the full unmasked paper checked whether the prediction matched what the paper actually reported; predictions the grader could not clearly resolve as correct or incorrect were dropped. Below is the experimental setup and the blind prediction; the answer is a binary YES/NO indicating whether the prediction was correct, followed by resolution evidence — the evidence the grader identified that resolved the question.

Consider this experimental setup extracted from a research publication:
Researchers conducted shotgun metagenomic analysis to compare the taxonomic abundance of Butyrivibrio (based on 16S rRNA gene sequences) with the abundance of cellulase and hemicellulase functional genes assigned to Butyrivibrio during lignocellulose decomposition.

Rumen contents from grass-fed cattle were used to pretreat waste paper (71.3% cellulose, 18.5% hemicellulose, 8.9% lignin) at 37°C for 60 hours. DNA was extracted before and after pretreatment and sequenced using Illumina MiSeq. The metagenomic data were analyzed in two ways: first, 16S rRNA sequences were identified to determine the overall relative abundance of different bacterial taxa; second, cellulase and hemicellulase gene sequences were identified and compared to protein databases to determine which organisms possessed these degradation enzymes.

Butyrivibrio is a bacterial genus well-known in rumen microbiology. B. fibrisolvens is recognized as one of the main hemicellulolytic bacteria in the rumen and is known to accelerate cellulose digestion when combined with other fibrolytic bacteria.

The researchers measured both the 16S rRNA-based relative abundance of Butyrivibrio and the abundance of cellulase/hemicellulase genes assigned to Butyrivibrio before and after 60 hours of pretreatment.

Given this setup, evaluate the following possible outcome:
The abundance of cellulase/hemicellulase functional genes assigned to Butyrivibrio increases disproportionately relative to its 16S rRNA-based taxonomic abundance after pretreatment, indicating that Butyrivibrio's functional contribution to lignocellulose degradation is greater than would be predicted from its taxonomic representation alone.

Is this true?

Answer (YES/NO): NO